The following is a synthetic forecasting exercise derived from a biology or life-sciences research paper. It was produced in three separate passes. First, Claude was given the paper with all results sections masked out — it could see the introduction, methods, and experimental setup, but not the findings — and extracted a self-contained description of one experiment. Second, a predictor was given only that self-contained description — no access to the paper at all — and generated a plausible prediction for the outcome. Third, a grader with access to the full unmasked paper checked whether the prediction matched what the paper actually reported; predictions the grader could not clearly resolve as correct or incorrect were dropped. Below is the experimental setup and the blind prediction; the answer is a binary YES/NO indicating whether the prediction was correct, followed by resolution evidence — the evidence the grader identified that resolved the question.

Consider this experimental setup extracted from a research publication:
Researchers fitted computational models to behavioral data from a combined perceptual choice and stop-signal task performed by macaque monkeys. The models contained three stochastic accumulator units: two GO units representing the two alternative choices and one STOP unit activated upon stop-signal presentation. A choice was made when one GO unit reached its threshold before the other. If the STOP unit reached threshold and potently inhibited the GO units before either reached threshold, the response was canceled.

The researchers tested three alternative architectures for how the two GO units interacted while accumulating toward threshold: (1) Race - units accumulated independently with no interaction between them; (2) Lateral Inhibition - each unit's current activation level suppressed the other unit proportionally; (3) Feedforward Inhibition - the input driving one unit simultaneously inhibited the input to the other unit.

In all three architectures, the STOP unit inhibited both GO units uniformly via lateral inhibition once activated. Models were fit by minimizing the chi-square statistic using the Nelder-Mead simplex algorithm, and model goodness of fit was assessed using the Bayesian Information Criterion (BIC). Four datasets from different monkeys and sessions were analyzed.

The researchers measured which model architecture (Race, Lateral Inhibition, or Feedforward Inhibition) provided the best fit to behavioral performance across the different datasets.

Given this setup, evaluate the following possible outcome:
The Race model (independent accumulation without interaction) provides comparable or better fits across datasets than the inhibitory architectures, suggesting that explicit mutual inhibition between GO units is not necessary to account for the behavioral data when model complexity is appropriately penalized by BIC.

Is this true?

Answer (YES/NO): YES